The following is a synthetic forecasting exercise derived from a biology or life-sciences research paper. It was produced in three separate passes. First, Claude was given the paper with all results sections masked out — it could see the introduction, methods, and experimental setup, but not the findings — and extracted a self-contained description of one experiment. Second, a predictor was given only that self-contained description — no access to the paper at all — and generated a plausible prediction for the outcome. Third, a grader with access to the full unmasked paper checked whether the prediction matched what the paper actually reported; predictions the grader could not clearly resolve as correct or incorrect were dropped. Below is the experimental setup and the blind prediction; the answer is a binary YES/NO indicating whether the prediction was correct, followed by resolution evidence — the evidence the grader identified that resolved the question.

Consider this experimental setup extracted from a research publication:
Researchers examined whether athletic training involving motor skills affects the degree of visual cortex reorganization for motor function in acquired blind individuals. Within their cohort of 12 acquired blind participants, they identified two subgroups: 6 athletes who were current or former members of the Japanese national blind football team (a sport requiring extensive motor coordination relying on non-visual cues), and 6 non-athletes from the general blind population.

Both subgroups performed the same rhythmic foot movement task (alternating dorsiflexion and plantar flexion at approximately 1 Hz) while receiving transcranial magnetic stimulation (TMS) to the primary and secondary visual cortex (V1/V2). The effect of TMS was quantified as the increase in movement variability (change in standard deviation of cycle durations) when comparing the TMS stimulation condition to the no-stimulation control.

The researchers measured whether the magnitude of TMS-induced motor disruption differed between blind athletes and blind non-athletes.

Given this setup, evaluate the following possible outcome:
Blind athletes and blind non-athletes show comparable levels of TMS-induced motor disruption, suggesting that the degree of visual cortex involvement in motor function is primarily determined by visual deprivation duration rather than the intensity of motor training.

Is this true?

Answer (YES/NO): NO